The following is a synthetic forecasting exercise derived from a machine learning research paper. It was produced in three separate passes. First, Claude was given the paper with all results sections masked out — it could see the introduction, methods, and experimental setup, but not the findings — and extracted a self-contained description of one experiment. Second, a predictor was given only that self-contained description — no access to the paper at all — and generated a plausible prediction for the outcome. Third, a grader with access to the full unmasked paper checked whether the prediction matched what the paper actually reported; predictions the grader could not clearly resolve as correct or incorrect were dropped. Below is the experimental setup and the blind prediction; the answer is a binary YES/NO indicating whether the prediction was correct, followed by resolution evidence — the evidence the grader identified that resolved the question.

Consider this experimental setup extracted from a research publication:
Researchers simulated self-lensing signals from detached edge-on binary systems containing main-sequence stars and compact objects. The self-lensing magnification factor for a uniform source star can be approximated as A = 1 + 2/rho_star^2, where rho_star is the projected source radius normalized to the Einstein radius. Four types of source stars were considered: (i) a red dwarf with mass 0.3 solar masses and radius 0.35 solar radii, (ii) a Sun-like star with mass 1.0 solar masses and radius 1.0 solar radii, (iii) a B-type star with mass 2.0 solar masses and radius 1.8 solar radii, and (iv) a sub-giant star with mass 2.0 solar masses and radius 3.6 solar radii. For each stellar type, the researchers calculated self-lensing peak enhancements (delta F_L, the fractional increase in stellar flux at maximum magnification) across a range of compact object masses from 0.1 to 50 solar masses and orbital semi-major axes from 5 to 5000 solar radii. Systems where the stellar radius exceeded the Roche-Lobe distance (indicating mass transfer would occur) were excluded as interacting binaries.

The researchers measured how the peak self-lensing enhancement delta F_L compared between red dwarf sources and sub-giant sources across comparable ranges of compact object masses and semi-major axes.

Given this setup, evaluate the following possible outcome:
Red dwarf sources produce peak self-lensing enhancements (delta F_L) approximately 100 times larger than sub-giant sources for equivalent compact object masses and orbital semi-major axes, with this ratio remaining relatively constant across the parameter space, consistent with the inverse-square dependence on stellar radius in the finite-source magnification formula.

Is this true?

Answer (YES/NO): YES